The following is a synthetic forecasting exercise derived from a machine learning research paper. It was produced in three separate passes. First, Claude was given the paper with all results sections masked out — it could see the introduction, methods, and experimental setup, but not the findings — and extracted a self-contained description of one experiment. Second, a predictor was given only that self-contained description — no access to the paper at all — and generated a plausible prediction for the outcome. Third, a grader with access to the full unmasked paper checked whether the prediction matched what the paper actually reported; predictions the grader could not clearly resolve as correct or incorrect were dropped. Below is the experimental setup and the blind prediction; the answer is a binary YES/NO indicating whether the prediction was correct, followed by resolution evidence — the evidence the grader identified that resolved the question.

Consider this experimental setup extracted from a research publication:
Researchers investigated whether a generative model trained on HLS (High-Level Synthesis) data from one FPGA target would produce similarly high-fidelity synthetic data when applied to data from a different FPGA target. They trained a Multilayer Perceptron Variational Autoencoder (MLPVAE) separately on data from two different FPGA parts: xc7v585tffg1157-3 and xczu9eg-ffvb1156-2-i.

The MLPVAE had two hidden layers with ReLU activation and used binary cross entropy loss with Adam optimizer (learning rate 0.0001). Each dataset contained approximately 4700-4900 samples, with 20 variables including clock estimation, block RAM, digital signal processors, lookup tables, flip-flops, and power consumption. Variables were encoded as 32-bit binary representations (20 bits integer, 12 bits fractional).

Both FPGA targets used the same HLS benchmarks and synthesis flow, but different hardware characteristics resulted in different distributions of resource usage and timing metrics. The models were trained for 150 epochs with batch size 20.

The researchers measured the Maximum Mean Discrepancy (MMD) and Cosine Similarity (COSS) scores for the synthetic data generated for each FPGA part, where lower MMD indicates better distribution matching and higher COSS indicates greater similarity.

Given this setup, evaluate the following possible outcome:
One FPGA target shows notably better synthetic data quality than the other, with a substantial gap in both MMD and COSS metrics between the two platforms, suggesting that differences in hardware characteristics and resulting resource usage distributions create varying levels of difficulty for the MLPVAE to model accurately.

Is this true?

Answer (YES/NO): NO